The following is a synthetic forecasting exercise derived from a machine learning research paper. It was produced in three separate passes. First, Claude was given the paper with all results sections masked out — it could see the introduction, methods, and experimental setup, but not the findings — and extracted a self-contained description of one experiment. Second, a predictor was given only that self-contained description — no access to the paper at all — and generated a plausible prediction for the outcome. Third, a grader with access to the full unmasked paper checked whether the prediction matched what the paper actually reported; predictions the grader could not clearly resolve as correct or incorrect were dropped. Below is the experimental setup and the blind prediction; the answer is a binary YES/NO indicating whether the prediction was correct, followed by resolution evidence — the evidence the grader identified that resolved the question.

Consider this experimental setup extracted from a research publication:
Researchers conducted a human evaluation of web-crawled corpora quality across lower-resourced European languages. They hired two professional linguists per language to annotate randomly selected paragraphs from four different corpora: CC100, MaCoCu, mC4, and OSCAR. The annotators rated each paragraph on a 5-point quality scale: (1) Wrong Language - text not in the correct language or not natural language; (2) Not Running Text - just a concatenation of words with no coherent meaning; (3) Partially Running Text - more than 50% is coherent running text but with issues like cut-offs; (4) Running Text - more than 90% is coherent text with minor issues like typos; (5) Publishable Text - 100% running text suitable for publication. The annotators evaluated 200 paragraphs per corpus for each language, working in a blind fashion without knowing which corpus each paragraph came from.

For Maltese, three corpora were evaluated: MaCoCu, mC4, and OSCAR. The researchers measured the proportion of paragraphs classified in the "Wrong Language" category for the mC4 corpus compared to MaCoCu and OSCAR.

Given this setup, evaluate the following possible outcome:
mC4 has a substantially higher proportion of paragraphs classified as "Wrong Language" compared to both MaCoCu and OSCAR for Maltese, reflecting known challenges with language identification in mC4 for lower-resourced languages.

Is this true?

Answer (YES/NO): YES